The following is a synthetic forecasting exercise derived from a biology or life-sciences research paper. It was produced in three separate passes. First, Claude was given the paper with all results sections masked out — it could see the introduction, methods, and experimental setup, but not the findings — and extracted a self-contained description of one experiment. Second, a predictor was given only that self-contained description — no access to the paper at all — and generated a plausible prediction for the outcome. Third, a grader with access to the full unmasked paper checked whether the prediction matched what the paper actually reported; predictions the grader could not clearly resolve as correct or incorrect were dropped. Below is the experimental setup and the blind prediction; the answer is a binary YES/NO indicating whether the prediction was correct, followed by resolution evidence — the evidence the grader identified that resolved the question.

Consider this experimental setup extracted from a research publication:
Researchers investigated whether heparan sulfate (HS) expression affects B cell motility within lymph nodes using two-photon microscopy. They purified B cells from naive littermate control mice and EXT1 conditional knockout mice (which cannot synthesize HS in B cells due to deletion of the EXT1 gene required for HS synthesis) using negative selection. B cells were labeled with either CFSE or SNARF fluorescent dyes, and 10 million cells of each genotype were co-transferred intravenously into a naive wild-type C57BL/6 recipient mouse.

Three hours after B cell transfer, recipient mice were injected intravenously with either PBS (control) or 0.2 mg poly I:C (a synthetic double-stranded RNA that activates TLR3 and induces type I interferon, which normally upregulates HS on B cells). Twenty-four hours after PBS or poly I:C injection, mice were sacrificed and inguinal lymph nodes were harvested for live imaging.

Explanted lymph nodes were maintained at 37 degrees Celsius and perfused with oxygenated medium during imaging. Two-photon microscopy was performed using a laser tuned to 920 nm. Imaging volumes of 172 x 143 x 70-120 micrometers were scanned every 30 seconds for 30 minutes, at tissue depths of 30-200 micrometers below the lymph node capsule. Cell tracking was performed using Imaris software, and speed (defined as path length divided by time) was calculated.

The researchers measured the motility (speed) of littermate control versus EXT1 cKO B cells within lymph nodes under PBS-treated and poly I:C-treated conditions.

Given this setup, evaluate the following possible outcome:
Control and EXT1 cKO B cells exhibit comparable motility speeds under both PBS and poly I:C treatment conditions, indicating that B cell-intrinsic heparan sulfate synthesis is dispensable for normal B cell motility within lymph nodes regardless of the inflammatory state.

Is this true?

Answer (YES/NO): YES